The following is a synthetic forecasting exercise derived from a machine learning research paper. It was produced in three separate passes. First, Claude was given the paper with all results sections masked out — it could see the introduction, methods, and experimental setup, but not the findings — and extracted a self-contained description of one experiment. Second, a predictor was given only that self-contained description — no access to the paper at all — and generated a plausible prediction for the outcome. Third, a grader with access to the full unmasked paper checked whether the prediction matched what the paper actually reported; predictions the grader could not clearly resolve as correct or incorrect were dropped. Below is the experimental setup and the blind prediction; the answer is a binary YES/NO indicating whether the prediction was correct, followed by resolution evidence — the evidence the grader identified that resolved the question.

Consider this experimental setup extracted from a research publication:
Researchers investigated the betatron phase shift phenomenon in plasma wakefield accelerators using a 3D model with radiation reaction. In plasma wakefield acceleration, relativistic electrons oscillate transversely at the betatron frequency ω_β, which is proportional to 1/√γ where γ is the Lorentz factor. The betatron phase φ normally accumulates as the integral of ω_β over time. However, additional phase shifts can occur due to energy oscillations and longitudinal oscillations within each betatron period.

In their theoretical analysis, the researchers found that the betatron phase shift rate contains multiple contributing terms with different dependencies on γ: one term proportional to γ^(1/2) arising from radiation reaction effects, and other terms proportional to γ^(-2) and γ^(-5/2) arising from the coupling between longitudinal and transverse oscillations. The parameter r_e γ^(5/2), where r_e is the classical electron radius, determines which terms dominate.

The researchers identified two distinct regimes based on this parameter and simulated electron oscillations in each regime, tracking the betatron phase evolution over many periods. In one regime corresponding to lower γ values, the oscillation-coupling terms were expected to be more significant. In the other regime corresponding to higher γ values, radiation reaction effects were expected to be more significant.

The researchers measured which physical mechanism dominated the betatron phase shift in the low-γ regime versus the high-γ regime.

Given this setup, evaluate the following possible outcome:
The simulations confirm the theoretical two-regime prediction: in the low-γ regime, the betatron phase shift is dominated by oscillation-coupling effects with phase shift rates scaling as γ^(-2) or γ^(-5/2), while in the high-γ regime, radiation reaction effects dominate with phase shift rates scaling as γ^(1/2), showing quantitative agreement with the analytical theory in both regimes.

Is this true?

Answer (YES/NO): YES